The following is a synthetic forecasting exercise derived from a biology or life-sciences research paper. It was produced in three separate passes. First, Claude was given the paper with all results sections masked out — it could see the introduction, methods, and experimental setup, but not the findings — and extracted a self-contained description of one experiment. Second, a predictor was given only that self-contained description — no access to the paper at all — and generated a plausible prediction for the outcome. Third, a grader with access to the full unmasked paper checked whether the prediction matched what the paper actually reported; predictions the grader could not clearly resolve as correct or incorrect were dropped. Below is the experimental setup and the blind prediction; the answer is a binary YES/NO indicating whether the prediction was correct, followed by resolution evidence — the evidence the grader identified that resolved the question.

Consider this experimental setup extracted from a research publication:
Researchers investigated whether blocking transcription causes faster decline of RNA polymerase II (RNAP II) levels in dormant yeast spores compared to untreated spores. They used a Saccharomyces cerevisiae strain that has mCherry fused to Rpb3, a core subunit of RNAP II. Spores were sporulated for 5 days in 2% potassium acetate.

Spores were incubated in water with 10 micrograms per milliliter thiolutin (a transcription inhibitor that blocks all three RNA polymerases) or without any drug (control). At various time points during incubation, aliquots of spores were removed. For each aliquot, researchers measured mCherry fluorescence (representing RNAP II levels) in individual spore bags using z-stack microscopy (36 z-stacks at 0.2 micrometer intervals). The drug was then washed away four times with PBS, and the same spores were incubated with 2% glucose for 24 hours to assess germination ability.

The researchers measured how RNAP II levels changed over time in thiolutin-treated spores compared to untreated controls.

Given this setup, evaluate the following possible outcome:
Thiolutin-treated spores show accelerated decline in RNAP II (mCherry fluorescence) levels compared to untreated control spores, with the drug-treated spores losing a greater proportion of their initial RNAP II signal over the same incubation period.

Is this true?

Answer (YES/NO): YES